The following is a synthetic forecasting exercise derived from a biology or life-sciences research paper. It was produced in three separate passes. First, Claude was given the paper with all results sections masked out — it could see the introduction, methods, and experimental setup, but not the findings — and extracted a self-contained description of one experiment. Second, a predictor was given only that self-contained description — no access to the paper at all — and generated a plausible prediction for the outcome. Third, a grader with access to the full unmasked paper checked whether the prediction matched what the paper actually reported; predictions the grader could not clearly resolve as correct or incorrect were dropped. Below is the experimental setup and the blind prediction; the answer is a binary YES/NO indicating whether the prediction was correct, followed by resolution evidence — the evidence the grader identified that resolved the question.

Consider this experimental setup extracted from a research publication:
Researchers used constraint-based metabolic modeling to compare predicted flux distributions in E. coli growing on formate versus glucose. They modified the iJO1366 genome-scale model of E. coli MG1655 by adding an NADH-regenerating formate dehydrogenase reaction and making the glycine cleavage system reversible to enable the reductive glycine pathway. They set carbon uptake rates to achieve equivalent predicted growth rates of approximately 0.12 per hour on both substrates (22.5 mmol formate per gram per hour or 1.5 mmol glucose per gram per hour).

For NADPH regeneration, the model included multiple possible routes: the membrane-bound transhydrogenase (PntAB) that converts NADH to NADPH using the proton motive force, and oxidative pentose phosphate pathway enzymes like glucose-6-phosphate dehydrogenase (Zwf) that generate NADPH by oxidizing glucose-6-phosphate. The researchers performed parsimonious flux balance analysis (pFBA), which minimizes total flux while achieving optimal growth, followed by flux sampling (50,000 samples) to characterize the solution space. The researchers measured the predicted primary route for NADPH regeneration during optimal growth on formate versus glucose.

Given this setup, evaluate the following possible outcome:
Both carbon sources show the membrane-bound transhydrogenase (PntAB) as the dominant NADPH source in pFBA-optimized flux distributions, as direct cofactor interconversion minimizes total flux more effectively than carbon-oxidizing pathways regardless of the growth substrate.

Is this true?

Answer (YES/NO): NO